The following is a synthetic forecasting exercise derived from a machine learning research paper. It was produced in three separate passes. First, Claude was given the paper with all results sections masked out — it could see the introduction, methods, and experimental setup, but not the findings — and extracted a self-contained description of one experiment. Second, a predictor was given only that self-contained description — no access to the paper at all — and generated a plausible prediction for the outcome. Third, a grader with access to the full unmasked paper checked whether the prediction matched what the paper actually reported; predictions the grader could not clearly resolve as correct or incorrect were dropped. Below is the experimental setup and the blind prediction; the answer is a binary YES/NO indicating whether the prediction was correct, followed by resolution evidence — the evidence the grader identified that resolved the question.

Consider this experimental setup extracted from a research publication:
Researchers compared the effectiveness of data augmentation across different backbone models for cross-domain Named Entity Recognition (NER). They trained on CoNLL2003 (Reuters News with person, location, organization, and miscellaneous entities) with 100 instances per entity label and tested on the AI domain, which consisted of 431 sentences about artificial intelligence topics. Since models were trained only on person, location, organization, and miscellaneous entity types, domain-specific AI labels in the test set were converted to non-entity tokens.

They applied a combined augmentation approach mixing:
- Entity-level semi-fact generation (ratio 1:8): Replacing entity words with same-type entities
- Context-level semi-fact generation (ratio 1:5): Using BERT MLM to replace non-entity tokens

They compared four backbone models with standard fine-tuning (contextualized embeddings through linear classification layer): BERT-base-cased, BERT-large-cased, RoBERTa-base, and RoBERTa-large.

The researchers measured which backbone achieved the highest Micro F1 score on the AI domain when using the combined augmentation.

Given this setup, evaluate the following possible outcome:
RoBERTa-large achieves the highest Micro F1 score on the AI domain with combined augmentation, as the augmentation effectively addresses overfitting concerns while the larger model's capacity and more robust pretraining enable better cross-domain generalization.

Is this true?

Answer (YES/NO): NO